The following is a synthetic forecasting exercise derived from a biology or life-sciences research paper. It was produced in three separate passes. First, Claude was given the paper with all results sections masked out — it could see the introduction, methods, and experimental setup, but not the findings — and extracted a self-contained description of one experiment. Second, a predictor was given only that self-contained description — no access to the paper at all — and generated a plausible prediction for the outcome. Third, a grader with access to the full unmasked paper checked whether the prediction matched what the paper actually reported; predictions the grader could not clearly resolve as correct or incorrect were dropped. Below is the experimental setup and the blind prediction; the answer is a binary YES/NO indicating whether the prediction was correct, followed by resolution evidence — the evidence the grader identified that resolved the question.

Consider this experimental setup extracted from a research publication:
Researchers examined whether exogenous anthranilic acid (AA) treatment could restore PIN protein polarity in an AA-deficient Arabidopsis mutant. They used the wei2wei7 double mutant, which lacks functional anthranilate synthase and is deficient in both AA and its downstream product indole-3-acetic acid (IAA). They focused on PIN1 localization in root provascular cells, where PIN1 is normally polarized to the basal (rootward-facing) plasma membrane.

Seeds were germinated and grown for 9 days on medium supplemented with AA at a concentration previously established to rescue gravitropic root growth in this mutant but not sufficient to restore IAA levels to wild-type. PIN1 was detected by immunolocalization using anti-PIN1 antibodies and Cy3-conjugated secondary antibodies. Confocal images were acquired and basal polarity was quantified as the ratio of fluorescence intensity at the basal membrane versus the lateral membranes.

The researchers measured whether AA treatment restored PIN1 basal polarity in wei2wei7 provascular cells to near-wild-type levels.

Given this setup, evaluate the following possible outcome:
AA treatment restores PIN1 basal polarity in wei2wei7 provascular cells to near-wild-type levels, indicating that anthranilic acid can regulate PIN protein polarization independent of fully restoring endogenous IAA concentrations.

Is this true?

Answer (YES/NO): NO